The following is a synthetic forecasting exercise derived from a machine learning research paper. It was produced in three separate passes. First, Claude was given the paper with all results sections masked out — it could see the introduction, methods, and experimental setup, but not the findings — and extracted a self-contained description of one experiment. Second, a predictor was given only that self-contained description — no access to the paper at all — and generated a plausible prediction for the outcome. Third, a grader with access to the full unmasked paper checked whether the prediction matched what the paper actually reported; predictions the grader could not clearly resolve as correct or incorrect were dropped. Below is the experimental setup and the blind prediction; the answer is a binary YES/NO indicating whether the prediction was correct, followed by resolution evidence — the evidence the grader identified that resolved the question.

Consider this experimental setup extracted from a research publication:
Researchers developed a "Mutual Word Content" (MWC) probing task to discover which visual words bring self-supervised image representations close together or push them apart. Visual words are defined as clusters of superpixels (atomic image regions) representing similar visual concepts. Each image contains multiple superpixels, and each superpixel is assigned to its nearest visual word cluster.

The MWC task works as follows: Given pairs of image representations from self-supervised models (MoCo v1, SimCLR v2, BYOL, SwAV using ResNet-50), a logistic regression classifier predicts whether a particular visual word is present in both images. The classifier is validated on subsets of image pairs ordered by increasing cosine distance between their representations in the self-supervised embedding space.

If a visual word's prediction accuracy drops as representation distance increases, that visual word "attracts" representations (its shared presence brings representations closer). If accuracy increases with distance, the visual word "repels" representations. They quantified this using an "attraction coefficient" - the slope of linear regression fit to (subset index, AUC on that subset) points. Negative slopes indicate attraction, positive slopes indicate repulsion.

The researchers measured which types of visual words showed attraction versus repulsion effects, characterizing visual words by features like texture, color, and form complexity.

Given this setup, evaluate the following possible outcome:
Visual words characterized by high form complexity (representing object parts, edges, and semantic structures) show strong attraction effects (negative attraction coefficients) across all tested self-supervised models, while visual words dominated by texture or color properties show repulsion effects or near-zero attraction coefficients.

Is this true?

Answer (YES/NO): NO